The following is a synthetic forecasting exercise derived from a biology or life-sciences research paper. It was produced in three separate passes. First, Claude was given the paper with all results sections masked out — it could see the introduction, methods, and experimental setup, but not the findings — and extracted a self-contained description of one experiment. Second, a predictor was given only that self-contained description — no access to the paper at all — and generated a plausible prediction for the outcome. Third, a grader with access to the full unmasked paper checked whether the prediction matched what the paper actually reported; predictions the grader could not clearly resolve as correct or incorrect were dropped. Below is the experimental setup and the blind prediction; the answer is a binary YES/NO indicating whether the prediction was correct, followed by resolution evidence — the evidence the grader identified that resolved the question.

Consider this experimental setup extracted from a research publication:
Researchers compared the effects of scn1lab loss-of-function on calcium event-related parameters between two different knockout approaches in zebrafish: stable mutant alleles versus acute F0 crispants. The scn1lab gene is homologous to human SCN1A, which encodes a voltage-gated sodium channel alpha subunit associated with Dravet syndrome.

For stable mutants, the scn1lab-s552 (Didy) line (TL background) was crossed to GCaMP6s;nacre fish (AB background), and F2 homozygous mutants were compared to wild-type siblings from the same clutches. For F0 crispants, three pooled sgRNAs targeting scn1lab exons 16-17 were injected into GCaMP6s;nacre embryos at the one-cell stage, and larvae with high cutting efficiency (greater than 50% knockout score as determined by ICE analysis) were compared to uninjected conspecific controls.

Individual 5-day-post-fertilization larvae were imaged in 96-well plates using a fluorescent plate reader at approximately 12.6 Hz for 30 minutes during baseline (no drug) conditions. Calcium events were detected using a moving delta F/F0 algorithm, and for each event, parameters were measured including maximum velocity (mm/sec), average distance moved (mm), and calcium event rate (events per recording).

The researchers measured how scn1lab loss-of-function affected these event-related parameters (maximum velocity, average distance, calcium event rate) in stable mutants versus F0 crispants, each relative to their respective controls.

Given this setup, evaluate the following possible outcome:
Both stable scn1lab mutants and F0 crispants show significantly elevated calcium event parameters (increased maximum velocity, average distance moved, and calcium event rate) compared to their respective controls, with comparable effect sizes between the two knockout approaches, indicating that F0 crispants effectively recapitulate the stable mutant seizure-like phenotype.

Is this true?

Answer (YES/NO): NO